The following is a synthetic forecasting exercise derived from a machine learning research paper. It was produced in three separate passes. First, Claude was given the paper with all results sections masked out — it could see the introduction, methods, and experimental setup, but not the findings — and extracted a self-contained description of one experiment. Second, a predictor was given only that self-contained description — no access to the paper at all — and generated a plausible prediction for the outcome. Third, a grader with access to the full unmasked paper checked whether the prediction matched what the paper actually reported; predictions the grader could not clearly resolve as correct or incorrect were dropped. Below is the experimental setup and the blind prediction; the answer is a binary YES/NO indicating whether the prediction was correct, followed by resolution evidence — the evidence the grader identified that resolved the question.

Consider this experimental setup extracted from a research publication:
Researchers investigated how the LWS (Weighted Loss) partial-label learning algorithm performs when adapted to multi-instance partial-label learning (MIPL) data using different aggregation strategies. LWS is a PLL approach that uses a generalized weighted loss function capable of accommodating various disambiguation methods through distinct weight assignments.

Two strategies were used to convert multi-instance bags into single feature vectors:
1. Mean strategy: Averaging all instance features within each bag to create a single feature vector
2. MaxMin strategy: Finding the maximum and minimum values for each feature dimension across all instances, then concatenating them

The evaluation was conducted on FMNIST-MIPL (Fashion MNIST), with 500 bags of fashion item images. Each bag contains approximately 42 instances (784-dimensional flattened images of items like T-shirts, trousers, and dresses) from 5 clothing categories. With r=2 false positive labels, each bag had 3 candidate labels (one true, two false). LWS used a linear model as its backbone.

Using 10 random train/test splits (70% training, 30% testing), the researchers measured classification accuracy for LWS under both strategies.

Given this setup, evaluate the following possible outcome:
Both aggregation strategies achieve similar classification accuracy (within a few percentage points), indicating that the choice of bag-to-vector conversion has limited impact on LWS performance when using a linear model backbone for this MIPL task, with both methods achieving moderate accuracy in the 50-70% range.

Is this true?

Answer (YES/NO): NO